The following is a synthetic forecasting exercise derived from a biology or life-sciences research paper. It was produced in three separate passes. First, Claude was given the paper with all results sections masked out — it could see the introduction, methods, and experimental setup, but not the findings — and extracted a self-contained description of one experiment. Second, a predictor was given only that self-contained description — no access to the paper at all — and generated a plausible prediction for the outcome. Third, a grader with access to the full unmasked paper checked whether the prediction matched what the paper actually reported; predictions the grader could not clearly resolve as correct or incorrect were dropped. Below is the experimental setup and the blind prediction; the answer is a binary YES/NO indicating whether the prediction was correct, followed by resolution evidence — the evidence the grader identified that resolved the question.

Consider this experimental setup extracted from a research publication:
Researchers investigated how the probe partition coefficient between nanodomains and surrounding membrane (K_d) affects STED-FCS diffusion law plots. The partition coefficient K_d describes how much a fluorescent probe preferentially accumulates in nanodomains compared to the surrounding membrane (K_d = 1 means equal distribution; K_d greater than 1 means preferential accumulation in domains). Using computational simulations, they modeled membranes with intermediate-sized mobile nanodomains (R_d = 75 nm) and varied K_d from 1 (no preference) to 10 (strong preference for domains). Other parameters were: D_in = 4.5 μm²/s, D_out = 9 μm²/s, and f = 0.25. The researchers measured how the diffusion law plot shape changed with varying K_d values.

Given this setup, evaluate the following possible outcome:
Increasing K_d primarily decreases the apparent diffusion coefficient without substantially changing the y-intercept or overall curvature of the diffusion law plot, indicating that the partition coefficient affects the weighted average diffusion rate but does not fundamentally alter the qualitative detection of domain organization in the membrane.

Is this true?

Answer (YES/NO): NO